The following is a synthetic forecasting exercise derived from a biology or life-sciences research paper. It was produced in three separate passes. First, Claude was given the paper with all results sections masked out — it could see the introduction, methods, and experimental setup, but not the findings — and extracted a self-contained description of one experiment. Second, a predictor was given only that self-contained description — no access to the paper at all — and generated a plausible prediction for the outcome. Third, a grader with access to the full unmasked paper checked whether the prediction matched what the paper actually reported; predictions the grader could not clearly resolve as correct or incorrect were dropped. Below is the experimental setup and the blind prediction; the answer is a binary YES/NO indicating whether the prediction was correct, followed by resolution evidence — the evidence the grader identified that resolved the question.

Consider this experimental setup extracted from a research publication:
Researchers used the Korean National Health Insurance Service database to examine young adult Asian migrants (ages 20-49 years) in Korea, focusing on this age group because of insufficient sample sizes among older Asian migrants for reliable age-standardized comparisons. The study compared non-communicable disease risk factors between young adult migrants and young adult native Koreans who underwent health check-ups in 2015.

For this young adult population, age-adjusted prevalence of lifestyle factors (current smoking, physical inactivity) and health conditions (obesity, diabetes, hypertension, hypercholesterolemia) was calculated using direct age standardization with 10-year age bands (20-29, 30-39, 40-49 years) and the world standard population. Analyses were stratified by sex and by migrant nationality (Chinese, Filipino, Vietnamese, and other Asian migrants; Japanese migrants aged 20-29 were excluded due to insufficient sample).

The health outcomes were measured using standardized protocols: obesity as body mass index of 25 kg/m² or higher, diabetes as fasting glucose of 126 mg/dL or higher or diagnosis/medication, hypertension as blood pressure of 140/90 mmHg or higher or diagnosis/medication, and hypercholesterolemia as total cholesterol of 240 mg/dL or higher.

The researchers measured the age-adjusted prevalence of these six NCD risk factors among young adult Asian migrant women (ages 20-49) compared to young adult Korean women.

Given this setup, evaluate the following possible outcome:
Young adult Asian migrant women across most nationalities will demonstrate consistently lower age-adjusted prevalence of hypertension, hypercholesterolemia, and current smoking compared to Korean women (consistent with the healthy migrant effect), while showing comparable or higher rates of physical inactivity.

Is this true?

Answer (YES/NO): NO